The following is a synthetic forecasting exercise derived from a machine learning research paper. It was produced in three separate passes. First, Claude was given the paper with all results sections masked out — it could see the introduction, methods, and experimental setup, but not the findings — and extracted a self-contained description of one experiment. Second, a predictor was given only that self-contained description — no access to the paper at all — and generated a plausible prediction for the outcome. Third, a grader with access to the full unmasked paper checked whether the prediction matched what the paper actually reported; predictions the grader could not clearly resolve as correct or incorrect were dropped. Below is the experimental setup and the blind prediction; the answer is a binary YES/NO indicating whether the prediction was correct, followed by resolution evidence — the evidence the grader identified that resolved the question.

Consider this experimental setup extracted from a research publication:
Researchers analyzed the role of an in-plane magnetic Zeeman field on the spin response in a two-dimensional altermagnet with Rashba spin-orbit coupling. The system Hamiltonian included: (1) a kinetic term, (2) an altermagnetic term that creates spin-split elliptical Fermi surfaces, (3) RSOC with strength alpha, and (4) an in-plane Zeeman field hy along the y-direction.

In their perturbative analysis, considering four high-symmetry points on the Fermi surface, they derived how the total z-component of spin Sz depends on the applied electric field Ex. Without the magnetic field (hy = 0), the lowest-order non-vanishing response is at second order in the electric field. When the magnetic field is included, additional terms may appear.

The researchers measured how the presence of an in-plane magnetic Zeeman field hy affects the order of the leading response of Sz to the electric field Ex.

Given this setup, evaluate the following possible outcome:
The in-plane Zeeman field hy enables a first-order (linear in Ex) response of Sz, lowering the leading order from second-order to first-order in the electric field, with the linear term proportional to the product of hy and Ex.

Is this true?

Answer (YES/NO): YES